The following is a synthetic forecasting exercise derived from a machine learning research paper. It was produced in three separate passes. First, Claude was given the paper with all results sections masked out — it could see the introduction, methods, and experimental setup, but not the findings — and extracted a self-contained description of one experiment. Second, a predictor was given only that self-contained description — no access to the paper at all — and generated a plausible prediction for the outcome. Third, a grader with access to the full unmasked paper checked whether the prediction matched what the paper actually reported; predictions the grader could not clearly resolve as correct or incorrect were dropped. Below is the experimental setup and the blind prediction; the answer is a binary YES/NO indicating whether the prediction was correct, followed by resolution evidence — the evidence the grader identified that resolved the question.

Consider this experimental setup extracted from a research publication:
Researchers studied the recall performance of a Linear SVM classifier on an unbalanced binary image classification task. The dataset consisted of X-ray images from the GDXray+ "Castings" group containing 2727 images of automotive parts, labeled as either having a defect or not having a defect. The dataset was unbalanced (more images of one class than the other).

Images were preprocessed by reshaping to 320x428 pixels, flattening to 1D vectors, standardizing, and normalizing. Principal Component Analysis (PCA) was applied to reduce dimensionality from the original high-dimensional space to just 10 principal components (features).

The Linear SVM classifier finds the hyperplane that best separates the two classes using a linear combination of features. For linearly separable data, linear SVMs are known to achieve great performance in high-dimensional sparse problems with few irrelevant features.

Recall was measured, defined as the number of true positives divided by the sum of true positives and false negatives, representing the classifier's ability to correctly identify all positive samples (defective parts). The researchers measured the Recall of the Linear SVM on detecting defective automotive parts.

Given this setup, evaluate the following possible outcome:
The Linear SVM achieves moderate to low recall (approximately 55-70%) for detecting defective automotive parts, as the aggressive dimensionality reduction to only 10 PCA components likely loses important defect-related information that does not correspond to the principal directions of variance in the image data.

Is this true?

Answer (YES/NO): NO